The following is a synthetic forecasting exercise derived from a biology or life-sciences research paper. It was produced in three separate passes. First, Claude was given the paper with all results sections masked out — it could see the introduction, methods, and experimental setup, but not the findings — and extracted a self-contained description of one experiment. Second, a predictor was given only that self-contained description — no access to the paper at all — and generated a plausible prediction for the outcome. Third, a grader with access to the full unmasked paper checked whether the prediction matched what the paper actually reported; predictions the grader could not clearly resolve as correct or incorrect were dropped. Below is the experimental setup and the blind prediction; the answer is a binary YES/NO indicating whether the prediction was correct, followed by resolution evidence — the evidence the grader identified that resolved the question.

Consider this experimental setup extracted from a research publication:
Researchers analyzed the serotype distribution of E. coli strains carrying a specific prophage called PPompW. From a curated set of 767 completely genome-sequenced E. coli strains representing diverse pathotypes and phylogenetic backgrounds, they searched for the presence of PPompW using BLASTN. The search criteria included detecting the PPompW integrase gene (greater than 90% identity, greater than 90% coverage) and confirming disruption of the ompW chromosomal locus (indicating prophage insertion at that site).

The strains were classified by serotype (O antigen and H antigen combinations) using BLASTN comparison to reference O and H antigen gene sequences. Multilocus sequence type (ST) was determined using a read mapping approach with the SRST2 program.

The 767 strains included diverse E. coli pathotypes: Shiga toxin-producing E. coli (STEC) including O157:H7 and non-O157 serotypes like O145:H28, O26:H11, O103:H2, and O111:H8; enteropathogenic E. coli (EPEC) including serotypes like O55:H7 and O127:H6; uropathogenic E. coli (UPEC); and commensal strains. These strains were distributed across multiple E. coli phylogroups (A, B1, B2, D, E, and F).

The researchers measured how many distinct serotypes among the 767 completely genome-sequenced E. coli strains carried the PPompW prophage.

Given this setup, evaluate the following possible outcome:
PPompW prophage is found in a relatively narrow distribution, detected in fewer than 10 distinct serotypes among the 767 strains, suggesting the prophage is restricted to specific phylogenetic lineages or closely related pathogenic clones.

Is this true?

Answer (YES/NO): NO